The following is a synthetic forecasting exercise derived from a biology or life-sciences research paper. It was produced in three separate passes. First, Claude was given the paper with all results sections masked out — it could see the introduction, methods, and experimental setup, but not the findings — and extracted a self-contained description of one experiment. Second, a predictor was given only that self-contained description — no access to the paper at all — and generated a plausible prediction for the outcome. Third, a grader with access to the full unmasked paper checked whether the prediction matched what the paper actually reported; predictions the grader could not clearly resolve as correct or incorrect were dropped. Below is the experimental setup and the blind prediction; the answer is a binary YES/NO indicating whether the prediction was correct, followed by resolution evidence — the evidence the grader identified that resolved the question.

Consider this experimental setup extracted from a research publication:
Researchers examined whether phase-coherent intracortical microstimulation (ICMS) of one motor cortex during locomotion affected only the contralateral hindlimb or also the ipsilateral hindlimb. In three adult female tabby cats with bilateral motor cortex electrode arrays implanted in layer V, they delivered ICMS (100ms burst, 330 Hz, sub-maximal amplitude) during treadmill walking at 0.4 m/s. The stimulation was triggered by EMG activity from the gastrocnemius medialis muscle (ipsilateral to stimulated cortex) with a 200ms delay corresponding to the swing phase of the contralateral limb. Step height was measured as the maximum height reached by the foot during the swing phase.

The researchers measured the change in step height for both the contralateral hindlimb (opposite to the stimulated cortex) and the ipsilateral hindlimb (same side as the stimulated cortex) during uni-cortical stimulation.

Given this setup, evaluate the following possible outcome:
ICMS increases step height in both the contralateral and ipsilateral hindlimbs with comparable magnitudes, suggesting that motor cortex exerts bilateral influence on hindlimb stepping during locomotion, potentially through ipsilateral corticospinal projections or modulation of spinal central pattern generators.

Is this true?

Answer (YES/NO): NO